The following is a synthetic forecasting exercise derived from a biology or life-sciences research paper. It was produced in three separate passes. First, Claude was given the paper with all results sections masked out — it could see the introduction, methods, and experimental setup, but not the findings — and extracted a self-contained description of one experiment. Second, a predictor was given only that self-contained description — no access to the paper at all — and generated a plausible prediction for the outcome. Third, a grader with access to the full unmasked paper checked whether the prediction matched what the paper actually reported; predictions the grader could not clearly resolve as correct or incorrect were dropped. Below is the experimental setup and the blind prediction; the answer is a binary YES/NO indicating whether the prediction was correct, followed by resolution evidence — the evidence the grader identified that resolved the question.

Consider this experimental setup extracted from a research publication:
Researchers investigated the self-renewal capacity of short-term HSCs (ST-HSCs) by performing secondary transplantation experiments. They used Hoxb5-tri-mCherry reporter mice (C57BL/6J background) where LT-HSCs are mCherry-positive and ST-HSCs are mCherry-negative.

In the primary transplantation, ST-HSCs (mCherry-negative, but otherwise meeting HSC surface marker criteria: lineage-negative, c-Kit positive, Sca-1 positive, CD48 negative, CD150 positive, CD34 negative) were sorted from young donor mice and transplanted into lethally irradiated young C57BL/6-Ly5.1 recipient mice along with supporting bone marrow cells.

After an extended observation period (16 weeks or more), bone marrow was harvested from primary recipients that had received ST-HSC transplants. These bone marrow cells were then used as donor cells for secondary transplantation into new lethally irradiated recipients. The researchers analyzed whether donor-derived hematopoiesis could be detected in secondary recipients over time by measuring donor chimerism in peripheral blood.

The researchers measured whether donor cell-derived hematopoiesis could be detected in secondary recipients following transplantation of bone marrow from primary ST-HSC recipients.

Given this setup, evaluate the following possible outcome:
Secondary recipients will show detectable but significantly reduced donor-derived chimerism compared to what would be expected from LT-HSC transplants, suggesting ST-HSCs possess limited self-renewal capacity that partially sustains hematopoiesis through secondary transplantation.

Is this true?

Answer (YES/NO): NO